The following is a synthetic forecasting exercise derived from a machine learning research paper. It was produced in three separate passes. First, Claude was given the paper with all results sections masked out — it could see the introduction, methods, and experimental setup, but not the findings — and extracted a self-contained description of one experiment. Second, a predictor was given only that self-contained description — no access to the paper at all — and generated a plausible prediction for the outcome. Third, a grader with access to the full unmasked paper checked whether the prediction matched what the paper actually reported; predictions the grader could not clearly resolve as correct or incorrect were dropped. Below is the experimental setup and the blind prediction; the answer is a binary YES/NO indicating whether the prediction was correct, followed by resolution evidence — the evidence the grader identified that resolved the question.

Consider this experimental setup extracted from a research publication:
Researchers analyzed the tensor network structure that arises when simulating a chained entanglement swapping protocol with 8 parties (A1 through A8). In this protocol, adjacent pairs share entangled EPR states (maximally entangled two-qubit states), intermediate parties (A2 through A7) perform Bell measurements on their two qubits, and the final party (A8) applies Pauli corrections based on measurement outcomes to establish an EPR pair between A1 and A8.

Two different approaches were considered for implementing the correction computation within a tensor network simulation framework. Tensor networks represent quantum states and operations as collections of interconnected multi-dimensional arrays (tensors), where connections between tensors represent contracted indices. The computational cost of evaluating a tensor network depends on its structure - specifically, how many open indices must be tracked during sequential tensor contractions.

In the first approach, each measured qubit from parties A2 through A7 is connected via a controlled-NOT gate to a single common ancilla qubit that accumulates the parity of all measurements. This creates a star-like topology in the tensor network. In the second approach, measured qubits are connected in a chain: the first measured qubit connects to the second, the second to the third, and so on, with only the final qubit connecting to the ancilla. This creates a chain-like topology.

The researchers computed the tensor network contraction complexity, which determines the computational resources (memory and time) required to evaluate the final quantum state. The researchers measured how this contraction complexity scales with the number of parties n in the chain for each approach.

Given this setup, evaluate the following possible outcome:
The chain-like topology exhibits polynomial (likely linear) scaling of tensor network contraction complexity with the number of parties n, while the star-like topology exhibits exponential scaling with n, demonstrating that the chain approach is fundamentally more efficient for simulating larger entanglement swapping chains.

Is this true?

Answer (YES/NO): YES